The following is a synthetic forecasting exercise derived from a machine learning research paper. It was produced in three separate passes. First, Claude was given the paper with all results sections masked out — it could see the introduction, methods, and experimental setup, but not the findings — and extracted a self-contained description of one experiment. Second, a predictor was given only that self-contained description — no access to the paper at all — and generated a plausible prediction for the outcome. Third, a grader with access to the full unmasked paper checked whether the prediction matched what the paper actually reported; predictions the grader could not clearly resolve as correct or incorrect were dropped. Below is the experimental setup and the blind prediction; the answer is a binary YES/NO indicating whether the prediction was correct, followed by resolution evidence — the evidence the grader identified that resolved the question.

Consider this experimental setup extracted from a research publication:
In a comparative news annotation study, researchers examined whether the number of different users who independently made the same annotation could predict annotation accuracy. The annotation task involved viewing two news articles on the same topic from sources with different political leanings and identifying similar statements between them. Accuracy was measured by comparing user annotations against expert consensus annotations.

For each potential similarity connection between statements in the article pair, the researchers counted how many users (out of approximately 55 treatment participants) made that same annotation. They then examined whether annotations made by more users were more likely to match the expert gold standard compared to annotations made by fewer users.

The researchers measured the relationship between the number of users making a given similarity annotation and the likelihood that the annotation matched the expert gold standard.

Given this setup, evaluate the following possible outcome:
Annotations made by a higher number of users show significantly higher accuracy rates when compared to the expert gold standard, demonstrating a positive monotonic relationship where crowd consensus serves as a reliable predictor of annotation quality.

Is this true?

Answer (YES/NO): NO